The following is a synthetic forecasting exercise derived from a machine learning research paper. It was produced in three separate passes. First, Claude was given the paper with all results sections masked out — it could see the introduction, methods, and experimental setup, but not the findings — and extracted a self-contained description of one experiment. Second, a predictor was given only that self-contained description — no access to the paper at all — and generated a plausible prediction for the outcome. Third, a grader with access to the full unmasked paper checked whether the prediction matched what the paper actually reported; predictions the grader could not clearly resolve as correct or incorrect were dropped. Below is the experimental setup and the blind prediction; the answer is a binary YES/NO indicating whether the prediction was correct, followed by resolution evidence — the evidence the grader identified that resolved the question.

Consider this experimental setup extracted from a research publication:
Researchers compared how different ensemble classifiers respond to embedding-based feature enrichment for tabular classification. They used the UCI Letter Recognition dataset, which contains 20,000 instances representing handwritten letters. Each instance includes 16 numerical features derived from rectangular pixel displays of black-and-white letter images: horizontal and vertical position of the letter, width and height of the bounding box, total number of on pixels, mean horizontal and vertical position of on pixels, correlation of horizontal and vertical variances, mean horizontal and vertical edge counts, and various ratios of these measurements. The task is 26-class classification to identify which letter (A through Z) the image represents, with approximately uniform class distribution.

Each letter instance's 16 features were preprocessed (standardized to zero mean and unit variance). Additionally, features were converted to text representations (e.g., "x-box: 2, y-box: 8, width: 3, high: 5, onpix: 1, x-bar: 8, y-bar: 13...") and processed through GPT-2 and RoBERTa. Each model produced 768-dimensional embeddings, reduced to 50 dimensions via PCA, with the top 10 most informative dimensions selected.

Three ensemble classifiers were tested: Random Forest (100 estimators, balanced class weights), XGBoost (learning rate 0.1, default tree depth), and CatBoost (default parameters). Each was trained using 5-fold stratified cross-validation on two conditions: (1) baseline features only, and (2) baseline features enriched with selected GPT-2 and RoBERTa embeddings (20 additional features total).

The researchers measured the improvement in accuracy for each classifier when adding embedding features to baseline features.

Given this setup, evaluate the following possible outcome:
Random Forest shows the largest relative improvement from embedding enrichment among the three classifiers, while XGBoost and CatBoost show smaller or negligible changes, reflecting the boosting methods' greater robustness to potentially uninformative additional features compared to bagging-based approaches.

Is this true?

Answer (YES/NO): NO